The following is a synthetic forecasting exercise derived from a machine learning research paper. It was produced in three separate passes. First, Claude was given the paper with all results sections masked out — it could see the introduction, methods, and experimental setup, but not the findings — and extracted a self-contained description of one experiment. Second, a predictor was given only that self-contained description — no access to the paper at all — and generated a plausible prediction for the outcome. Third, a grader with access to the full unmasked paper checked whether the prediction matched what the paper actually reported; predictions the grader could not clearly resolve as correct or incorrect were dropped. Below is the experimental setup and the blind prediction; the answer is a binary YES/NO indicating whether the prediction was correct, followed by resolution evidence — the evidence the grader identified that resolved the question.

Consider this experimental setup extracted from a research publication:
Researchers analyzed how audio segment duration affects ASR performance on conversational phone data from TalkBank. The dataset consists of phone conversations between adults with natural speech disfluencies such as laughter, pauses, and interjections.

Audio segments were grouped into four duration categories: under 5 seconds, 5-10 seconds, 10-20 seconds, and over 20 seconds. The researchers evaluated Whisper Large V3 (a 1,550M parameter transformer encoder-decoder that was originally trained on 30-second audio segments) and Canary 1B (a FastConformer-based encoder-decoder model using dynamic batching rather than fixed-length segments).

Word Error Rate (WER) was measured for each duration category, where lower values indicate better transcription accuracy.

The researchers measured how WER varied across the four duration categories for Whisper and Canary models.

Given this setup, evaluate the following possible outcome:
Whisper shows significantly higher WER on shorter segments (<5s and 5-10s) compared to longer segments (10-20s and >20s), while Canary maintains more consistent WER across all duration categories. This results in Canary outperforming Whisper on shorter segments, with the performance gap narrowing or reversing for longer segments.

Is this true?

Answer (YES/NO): NO